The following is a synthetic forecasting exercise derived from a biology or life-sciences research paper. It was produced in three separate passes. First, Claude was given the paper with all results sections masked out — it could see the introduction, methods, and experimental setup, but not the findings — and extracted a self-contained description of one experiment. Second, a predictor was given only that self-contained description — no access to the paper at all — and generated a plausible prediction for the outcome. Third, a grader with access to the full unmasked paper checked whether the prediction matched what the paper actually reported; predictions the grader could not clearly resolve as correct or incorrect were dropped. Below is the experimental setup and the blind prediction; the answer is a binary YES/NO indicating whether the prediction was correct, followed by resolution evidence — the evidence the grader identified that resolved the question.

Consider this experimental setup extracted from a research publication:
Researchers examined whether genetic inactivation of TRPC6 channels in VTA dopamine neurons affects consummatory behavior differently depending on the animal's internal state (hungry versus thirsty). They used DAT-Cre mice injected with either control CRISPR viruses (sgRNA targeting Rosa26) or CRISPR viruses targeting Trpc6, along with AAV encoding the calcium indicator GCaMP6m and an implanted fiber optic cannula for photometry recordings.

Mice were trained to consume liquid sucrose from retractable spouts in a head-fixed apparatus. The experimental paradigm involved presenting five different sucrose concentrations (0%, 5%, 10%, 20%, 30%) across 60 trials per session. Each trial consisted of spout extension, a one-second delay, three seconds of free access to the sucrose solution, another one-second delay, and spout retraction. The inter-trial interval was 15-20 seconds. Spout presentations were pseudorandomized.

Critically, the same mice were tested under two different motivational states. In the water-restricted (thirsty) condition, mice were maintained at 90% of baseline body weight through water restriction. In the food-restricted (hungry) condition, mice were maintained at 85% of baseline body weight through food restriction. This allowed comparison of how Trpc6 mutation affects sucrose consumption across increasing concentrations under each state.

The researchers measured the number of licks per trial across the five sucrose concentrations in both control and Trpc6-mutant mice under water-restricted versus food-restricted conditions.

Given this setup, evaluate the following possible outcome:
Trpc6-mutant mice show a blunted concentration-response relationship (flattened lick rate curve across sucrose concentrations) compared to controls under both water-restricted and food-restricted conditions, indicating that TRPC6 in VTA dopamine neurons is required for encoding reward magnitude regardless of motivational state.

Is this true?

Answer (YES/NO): NO